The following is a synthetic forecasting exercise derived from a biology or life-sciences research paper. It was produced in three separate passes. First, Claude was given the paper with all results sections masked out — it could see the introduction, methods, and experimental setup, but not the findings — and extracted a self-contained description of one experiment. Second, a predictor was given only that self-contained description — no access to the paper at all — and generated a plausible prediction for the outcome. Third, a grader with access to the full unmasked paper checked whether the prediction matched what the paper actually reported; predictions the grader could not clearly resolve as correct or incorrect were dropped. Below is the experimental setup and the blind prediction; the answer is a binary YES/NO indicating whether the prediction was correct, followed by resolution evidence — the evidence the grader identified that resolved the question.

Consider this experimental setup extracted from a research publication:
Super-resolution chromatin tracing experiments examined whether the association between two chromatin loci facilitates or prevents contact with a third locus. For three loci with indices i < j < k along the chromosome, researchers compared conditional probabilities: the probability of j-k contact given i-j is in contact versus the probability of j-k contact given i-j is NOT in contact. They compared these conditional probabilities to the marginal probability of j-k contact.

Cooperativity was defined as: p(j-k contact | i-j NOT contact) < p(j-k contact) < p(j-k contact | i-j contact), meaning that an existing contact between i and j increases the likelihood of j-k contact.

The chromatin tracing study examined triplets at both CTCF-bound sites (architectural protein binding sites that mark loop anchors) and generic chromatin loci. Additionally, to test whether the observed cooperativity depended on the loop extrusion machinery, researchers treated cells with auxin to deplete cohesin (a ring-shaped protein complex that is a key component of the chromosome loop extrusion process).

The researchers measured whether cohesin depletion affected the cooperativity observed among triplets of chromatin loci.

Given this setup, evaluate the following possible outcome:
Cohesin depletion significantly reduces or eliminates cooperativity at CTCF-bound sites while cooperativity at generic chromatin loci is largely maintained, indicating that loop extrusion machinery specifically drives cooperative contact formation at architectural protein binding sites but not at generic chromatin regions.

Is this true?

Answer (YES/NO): NO